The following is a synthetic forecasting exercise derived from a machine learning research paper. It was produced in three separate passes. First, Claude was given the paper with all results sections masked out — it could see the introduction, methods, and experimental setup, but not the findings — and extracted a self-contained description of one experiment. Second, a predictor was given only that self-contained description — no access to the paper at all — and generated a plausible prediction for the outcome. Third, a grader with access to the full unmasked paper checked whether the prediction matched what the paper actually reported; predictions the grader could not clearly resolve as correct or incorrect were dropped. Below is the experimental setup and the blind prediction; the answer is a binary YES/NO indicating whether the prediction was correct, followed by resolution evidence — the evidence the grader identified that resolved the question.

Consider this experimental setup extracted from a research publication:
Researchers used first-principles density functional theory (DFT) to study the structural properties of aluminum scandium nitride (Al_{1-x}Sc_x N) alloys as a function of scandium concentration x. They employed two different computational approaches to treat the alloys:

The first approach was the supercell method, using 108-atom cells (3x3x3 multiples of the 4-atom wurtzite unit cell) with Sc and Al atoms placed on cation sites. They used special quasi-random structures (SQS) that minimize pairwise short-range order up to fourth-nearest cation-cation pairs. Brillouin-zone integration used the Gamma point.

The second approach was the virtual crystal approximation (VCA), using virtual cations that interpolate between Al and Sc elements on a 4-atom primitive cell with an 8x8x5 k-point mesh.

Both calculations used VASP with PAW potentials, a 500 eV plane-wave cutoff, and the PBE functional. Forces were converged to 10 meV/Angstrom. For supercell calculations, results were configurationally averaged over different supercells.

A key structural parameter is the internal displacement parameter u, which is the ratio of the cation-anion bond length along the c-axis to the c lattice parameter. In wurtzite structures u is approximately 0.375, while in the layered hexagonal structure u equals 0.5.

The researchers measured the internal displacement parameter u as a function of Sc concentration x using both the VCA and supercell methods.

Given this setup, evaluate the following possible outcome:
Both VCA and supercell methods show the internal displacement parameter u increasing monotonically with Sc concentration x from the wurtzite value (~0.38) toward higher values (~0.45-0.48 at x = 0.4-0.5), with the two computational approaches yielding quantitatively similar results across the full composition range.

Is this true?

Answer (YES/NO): NO